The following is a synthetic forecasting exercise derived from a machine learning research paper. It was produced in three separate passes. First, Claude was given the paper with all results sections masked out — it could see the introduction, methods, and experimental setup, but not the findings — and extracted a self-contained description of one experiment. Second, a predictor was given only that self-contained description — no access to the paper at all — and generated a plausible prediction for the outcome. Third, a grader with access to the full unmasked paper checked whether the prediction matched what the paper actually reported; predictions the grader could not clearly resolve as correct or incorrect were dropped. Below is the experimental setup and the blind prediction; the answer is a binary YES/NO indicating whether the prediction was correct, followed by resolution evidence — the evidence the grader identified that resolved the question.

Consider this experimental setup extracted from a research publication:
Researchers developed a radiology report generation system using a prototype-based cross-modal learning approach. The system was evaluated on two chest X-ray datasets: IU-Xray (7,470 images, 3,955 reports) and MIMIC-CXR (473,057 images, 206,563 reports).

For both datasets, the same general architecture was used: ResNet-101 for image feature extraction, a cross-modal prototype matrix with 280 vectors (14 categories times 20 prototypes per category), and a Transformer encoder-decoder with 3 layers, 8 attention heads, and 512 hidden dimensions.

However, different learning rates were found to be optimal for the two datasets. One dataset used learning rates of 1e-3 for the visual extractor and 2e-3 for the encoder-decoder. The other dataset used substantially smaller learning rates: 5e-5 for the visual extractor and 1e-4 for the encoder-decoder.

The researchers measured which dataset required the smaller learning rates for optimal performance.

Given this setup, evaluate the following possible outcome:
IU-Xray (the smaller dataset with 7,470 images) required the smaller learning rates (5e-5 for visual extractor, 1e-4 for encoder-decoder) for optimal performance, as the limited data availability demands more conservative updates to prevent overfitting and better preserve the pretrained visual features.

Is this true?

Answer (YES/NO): NO